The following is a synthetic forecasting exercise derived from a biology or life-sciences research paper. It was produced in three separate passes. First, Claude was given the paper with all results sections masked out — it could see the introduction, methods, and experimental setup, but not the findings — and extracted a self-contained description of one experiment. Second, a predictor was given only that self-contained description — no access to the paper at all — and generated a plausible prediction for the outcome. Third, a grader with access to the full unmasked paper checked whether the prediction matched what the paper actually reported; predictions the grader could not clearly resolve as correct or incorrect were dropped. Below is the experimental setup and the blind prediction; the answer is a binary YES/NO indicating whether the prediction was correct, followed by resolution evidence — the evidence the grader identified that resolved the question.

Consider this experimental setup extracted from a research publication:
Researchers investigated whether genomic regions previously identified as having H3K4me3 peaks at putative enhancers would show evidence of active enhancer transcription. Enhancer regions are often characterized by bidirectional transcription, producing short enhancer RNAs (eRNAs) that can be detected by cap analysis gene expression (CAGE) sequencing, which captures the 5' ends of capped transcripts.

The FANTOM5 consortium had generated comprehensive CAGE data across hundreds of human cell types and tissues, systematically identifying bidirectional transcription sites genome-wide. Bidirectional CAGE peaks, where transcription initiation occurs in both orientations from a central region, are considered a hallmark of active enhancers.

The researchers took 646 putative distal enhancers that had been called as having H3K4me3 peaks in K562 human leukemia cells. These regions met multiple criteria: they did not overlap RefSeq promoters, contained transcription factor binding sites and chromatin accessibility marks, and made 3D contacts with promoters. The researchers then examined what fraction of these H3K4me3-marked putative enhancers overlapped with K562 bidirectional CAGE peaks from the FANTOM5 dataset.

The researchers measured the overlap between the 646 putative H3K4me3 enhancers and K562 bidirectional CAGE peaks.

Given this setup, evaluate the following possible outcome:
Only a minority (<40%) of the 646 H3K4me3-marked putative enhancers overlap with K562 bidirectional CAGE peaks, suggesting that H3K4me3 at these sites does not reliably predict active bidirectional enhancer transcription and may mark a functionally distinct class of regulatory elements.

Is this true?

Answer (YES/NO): YES